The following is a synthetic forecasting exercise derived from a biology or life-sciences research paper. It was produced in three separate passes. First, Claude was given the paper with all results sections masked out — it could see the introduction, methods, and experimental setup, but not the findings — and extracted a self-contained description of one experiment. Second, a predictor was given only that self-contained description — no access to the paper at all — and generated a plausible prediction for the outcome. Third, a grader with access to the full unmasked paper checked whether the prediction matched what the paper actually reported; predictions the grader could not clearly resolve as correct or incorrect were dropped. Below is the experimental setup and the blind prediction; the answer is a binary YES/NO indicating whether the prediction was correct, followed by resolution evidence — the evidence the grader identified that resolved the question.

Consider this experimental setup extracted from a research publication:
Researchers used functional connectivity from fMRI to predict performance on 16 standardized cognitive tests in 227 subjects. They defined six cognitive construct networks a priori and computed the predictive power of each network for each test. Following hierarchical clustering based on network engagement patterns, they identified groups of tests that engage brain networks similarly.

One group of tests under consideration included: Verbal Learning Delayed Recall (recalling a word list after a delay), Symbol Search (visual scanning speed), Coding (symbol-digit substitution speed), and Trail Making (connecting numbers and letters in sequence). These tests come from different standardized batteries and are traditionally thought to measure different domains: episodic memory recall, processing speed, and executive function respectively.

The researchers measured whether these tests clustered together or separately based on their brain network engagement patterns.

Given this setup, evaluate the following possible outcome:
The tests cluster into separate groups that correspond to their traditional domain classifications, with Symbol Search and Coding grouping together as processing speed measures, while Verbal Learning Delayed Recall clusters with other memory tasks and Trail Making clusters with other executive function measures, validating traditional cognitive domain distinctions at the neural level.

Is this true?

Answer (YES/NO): NO